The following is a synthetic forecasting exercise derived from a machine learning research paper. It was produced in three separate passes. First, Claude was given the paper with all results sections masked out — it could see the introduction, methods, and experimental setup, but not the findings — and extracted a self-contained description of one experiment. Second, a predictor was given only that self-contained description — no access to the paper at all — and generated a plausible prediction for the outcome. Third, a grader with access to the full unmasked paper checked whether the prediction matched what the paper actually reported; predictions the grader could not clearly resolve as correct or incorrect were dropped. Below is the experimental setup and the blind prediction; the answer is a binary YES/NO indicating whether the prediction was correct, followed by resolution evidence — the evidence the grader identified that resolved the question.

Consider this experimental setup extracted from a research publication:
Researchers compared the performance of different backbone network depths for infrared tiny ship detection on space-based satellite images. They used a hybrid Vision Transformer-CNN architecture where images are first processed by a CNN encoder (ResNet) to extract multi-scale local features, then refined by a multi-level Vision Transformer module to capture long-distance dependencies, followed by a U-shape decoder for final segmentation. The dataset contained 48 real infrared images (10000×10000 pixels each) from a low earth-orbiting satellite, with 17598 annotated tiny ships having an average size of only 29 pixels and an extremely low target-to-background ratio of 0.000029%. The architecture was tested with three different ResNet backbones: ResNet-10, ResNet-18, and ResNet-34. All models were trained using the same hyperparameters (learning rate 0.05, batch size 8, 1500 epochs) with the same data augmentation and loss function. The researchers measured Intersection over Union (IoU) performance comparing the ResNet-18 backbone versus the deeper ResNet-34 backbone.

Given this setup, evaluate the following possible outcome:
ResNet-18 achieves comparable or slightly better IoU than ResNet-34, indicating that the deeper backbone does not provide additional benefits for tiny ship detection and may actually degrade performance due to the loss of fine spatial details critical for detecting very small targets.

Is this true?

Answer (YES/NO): YES